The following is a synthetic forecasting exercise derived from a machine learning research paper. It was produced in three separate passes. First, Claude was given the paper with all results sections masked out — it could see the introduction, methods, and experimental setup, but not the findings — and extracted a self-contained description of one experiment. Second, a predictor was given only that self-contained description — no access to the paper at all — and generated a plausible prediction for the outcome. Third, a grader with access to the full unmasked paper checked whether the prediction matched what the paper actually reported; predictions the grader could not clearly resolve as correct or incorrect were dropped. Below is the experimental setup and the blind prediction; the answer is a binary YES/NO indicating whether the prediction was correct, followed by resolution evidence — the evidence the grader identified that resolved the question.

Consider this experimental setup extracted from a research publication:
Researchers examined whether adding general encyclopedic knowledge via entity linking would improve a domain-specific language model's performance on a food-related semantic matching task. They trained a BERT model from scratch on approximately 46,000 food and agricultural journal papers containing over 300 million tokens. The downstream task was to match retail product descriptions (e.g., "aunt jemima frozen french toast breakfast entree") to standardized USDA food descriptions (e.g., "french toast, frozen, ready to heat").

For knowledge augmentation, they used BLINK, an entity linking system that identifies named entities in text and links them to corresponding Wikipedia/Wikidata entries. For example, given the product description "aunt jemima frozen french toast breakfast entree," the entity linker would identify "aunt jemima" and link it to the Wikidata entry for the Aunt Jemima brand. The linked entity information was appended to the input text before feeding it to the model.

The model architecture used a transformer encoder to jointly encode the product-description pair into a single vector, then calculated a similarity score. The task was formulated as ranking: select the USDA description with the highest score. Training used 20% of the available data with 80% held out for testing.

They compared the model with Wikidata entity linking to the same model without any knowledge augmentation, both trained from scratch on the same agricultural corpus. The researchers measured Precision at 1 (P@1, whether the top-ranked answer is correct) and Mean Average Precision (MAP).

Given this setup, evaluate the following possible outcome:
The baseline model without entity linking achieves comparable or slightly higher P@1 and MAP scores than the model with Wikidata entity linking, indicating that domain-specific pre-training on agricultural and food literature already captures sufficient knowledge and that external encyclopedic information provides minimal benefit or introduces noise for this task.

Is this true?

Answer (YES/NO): YES